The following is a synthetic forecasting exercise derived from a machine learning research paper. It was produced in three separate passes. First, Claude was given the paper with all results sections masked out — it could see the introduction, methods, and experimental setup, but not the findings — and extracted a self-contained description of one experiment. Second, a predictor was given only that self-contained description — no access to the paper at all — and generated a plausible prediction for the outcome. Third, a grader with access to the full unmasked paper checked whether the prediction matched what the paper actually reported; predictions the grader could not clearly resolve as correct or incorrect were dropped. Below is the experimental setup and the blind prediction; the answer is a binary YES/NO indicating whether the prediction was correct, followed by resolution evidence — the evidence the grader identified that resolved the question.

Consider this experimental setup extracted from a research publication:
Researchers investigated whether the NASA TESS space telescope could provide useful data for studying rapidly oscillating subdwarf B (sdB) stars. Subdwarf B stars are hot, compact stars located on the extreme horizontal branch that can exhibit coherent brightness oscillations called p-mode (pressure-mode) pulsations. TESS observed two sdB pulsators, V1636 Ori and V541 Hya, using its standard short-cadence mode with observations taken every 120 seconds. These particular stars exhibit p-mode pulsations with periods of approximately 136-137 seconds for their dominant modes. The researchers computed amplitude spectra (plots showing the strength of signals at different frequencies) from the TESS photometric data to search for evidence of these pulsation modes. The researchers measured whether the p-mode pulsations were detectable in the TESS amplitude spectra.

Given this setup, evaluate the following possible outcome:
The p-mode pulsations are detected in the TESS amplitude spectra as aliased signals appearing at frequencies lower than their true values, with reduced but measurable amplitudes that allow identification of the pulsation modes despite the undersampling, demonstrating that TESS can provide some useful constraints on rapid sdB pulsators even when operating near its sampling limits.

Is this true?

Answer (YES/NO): NO